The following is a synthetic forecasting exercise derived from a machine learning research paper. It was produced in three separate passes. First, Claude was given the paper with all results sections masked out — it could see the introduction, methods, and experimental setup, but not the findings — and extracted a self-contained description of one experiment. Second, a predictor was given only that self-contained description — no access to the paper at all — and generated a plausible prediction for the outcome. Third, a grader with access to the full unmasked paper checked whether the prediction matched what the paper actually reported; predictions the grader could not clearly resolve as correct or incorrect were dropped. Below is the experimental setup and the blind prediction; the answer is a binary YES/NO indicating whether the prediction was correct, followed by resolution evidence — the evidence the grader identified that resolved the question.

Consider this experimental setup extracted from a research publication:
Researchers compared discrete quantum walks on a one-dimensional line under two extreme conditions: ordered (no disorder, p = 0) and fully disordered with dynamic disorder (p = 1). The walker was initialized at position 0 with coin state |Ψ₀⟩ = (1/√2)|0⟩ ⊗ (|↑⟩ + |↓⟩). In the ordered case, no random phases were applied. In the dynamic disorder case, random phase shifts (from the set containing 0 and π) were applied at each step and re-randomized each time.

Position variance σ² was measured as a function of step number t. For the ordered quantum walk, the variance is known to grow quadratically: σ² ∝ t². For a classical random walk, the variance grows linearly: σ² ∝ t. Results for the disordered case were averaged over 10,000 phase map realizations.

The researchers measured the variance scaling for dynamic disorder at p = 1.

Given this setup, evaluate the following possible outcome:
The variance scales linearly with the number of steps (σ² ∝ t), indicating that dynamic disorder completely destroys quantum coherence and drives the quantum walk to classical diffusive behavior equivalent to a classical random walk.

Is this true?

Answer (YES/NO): YES